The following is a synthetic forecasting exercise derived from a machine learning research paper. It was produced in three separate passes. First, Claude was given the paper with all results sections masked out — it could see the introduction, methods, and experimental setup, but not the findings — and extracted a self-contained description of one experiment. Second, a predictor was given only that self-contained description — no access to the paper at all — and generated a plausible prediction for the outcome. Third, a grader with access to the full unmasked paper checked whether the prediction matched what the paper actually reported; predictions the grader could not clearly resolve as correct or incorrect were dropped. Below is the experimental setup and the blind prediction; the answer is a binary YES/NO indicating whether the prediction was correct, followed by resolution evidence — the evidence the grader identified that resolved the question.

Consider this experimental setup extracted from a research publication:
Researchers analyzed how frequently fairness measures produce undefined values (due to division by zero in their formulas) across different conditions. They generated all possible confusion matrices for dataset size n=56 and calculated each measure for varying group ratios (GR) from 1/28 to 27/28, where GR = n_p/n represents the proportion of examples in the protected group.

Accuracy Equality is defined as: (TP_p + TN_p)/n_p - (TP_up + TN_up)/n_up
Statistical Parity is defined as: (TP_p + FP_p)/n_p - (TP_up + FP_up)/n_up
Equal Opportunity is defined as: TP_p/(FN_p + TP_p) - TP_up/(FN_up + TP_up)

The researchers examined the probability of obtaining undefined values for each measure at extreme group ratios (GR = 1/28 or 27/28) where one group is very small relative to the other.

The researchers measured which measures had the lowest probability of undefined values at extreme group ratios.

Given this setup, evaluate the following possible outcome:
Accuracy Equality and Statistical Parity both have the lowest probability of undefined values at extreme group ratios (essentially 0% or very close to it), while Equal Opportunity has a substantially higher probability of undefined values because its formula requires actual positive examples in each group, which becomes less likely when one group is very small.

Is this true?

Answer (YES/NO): YES